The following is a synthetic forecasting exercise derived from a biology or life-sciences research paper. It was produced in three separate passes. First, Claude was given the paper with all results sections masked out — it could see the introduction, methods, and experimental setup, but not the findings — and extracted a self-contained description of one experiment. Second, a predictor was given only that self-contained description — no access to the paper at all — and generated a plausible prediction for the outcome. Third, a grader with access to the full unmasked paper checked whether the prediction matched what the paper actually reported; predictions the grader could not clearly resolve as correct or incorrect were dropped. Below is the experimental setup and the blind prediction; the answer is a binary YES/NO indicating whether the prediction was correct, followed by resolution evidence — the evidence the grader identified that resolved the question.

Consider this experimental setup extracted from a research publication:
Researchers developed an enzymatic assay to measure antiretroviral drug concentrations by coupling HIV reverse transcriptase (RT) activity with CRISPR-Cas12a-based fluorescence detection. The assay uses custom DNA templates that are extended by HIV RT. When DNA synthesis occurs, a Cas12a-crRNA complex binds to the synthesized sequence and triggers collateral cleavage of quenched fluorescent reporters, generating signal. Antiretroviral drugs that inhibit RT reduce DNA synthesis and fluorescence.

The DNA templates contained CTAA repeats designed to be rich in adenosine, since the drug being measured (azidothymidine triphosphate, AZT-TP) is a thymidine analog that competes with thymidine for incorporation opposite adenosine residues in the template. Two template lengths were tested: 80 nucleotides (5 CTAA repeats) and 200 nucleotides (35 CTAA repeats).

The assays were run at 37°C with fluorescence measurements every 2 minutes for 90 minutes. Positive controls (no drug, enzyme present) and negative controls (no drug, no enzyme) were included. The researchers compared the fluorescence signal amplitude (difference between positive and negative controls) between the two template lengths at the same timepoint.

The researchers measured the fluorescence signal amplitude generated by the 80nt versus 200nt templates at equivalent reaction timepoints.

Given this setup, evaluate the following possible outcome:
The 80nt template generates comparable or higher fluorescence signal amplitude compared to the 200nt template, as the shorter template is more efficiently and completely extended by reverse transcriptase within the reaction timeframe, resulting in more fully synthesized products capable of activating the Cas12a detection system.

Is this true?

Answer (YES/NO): YES